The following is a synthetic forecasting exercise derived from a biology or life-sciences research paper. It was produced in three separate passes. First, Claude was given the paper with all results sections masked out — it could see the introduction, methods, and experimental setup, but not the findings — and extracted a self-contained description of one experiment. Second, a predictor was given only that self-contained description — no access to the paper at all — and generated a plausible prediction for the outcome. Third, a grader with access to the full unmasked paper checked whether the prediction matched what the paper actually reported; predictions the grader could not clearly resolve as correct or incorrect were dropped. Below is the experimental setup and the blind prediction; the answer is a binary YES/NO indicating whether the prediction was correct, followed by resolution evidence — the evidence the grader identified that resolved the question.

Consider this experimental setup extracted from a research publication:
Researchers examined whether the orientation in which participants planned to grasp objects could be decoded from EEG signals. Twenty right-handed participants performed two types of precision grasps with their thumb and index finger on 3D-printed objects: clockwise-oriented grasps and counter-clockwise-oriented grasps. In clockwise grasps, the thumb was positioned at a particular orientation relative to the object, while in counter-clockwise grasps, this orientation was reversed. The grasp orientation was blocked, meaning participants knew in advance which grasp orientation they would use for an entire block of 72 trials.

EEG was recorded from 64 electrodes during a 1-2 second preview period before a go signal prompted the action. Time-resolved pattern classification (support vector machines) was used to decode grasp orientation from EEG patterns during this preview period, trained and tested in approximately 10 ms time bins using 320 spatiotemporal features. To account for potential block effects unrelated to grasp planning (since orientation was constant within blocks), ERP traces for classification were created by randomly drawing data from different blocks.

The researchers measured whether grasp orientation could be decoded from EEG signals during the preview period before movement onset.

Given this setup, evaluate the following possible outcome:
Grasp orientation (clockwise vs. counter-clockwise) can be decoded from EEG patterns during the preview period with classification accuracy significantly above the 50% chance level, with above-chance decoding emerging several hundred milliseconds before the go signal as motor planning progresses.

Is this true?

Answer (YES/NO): YES